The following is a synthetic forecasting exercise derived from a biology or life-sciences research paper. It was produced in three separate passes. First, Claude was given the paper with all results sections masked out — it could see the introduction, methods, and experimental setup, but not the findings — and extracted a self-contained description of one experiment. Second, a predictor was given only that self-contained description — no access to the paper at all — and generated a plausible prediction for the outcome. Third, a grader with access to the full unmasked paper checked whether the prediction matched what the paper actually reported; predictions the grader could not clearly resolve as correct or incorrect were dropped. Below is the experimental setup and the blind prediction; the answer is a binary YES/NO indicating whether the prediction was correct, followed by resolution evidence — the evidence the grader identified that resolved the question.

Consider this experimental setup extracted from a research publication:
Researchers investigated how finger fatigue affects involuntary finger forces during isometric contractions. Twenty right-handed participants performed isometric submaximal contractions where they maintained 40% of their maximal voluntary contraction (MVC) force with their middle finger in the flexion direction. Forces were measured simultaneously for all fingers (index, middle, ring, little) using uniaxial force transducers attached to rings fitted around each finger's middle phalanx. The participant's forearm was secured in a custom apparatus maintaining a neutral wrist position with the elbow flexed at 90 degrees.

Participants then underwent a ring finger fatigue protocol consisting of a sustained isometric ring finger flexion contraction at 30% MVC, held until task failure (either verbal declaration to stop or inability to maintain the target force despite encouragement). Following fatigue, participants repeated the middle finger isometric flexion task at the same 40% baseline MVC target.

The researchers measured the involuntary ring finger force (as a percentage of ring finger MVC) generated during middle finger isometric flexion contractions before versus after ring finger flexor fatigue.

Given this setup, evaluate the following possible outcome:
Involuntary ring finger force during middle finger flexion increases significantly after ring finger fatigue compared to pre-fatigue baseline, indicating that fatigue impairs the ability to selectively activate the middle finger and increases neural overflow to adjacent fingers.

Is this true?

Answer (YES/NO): NO